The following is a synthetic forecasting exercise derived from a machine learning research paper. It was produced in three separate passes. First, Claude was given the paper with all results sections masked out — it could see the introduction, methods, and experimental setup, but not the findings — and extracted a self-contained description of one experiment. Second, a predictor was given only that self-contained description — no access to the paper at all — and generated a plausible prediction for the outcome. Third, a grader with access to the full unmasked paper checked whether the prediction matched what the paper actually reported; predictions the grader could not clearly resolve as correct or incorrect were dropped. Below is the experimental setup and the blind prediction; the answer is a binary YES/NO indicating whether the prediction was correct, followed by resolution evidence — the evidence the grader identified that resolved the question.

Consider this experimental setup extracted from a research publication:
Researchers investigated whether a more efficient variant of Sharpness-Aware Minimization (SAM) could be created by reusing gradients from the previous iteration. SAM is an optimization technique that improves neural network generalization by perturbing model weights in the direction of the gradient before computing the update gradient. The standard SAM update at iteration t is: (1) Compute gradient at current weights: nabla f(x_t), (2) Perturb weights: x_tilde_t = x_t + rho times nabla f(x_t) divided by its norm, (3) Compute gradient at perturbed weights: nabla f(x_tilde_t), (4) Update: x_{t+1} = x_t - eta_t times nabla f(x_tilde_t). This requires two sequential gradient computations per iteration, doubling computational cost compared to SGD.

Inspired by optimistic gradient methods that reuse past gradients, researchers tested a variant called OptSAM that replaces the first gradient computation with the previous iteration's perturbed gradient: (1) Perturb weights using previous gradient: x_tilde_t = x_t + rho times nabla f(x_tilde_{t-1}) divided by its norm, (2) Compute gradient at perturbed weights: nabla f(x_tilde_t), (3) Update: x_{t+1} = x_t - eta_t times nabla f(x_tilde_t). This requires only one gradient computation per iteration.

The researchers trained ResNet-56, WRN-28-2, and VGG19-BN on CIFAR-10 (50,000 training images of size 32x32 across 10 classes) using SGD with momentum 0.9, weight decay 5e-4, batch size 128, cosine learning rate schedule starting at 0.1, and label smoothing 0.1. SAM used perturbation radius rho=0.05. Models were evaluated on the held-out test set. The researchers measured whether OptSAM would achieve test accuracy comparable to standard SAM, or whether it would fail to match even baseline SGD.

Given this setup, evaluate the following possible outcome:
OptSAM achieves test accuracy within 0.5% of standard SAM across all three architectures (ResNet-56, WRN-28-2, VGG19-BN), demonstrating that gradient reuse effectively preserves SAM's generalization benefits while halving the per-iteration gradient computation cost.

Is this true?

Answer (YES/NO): NO